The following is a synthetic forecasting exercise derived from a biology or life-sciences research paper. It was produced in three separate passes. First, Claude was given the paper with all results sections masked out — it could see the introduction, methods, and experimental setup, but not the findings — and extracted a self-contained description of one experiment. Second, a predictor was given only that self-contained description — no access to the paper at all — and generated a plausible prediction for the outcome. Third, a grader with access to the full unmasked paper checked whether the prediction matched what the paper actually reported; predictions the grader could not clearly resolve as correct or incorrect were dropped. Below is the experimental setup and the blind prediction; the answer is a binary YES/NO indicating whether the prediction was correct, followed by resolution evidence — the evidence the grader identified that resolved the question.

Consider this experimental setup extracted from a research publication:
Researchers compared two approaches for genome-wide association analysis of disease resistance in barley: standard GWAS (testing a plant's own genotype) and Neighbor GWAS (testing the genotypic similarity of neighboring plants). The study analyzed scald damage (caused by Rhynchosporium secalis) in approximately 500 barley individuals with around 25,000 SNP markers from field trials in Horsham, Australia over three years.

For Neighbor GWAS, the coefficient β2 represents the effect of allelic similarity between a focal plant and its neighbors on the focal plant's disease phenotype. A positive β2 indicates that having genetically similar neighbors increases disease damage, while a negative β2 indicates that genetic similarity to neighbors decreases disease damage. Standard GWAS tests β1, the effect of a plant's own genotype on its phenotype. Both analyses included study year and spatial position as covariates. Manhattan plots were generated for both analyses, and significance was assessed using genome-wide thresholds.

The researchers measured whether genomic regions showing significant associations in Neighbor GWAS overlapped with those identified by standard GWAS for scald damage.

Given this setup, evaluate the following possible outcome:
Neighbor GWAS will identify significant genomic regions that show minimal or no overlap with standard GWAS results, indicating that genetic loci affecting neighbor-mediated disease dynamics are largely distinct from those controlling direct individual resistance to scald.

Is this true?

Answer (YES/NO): NO